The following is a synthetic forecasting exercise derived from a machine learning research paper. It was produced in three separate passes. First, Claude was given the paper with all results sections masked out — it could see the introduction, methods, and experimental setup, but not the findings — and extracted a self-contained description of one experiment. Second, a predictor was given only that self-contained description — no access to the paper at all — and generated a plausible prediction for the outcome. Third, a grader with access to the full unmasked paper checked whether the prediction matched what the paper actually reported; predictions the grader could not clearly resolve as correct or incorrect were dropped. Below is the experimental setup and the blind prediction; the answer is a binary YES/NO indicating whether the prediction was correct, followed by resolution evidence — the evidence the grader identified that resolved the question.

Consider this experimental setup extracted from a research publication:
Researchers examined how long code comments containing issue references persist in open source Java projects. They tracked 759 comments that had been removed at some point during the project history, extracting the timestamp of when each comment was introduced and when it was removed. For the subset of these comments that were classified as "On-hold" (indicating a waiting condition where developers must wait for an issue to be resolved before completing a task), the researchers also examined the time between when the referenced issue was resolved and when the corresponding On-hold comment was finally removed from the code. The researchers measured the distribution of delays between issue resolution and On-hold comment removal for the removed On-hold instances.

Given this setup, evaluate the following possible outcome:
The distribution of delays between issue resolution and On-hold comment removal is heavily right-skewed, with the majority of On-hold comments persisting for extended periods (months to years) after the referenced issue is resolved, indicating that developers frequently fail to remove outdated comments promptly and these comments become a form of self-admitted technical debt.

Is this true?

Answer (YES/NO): NO